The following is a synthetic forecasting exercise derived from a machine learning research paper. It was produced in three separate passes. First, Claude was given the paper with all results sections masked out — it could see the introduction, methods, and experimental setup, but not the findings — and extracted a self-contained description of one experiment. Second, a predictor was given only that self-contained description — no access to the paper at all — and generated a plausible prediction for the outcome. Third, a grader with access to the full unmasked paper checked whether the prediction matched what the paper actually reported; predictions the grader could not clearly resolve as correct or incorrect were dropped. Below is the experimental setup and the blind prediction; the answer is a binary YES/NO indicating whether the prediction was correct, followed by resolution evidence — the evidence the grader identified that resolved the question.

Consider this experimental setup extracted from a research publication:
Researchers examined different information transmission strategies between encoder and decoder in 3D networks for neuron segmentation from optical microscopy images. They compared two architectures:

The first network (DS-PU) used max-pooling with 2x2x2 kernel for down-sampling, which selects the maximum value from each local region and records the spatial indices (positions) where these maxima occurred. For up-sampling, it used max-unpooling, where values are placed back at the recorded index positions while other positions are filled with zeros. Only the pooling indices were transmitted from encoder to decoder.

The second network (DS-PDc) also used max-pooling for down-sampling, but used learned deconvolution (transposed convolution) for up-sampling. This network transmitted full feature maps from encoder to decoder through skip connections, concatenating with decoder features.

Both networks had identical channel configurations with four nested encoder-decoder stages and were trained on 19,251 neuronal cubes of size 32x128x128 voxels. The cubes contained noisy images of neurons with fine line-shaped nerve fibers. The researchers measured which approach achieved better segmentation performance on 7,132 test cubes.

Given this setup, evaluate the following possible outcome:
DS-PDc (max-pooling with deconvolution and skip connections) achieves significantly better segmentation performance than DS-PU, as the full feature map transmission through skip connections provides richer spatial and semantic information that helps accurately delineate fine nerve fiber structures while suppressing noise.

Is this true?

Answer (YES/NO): YES